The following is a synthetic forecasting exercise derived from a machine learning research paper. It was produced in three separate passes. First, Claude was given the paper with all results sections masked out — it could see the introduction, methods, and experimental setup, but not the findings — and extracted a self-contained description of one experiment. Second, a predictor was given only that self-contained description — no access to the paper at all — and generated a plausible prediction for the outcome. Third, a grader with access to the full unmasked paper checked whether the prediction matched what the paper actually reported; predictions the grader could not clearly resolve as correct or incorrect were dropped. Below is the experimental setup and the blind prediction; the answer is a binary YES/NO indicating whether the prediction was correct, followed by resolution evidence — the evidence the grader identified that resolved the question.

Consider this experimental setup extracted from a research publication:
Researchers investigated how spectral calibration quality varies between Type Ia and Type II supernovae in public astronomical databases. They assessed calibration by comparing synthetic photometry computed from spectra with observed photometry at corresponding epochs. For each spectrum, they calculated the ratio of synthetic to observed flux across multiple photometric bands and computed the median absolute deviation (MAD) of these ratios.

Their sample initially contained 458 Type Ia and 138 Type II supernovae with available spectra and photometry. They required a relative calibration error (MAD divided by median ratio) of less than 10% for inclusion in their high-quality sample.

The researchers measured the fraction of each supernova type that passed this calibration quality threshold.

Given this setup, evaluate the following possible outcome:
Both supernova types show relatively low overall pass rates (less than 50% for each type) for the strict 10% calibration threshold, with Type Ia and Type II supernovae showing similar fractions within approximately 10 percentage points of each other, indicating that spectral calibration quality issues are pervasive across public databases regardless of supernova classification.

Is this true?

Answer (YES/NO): YES